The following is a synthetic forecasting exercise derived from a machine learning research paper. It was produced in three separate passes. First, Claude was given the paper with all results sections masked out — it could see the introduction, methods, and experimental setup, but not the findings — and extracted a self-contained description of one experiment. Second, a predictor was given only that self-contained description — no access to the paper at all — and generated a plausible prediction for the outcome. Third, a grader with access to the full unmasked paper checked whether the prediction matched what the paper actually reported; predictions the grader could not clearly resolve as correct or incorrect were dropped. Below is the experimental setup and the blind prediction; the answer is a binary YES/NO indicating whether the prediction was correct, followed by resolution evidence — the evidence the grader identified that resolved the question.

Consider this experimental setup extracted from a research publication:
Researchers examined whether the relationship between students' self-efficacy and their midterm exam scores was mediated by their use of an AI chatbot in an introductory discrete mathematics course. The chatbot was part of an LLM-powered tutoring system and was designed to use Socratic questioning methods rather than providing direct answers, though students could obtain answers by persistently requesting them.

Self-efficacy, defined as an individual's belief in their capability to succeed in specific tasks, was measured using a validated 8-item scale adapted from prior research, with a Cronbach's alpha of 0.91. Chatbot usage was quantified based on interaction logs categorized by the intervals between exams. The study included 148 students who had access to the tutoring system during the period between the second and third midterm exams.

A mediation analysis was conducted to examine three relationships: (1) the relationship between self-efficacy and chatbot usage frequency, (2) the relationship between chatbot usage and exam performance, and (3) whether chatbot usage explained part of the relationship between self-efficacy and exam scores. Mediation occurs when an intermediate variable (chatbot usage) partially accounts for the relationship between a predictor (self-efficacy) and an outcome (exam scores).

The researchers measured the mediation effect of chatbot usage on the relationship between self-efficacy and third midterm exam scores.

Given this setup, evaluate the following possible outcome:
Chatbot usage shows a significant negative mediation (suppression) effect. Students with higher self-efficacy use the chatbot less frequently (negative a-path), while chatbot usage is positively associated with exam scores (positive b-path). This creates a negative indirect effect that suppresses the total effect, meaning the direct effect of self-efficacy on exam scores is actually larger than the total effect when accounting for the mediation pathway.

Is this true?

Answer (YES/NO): NO